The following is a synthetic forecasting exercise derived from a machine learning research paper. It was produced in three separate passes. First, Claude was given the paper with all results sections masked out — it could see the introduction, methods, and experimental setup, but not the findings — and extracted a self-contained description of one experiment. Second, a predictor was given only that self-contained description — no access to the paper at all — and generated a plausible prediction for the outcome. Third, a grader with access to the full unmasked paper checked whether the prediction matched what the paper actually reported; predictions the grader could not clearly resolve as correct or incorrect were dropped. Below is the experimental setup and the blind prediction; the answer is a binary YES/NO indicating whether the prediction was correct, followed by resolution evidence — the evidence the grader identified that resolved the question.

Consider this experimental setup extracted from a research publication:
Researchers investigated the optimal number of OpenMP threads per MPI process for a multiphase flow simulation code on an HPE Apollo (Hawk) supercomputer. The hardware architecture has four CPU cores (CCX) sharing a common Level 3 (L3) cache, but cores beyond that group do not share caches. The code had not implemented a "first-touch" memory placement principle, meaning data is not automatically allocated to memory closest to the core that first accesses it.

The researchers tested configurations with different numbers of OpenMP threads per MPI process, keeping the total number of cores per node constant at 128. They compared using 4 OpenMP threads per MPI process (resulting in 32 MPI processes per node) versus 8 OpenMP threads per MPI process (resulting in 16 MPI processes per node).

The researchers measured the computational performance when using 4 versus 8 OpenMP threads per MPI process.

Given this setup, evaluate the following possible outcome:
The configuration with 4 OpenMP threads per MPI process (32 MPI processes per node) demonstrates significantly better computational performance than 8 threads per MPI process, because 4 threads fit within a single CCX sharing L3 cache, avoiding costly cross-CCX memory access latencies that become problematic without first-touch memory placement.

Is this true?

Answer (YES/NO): YES